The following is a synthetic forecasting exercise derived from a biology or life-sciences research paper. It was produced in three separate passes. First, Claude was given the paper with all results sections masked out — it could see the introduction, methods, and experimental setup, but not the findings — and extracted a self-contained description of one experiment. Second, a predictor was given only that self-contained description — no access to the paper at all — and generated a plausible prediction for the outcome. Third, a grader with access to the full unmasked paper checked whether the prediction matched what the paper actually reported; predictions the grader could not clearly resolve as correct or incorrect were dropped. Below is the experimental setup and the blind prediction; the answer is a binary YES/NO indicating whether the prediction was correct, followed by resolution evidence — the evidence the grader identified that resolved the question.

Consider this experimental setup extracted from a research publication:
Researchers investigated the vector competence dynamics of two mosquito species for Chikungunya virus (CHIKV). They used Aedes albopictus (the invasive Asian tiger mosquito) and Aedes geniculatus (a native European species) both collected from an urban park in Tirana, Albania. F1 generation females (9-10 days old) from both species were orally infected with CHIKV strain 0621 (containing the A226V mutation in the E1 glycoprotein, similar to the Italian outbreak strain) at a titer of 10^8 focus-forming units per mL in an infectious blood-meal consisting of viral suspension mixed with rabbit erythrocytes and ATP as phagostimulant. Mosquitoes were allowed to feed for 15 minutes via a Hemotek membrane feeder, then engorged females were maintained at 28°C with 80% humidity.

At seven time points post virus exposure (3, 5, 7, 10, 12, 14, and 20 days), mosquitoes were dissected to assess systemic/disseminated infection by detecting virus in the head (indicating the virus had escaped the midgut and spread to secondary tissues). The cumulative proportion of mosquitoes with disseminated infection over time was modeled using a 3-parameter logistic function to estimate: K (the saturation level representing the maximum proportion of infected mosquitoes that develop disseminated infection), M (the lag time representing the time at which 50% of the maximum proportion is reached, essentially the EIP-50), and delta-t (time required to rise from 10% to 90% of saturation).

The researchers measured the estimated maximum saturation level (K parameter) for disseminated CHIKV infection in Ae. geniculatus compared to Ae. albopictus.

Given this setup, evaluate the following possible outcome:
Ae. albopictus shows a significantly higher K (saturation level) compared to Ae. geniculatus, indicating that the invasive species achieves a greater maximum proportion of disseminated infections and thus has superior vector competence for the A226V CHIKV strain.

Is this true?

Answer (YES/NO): NO